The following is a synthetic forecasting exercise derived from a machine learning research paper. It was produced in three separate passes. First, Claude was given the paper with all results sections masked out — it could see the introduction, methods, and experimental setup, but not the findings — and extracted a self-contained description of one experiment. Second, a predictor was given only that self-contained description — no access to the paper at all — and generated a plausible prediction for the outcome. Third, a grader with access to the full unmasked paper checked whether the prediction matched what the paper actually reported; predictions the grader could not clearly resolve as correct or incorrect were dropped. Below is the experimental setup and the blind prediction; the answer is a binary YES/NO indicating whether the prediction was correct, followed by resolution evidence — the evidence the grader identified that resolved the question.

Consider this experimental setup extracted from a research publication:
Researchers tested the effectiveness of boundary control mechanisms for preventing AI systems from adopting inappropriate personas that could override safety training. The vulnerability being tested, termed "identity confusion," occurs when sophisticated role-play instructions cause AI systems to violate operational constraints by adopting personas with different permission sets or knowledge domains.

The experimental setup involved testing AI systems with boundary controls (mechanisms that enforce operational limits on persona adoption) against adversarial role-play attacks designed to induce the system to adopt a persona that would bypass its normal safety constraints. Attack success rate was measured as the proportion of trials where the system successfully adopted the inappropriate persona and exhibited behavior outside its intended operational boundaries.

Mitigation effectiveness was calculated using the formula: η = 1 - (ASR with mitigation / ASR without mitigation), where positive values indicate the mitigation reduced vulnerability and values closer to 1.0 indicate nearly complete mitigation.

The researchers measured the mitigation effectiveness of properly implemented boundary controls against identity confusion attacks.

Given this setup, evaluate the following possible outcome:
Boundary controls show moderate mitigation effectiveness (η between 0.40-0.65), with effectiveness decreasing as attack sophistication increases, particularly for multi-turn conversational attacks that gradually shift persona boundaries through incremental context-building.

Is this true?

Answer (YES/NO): NO